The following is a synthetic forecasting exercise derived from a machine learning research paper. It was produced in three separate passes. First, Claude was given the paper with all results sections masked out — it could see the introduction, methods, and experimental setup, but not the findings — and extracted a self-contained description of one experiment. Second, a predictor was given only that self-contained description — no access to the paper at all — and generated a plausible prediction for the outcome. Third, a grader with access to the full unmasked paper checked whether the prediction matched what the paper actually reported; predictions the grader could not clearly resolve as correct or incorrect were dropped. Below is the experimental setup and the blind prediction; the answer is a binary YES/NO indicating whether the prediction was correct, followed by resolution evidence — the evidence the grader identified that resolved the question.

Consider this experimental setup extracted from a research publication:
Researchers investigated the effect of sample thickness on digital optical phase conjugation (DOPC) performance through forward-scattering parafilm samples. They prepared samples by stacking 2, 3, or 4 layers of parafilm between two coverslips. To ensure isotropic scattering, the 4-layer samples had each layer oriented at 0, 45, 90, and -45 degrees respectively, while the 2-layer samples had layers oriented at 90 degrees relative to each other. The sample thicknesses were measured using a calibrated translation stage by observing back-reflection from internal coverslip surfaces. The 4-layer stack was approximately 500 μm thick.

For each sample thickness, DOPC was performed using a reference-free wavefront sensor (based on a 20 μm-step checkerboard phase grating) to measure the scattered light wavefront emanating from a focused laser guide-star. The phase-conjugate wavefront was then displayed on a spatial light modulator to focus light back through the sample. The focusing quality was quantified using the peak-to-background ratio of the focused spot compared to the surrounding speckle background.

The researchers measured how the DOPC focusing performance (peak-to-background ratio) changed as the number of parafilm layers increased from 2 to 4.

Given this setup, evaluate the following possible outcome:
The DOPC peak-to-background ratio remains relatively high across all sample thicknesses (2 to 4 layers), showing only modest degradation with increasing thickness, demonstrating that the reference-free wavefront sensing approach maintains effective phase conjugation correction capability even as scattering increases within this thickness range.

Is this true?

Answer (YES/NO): YES